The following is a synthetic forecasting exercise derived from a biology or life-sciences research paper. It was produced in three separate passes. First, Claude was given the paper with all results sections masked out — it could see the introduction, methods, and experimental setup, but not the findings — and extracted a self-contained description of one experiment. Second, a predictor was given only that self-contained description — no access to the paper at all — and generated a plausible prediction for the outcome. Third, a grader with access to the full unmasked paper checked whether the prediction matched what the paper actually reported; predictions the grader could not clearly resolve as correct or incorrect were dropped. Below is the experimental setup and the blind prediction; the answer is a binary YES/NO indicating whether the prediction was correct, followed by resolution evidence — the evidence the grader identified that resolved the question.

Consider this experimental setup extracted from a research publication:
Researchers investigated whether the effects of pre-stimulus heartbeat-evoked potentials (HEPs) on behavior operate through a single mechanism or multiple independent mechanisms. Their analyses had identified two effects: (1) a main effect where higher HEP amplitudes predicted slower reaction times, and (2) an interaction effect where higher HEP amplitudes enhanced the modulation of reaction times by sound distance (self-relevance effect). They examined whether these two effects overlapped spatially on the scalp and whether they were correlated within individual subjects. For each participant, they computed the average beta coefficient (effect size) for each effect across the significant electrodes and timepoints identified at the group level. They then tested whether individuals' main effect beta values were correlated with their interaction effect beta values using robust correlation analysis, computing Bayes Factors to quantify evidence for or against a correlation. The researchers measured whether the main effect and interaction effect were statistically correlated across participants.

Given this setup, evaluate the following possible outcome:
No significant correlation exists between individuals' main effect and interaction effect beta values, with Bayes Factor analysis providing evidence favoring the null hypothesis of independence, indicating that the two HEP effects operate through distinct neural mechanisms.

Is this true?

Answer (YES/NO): YES